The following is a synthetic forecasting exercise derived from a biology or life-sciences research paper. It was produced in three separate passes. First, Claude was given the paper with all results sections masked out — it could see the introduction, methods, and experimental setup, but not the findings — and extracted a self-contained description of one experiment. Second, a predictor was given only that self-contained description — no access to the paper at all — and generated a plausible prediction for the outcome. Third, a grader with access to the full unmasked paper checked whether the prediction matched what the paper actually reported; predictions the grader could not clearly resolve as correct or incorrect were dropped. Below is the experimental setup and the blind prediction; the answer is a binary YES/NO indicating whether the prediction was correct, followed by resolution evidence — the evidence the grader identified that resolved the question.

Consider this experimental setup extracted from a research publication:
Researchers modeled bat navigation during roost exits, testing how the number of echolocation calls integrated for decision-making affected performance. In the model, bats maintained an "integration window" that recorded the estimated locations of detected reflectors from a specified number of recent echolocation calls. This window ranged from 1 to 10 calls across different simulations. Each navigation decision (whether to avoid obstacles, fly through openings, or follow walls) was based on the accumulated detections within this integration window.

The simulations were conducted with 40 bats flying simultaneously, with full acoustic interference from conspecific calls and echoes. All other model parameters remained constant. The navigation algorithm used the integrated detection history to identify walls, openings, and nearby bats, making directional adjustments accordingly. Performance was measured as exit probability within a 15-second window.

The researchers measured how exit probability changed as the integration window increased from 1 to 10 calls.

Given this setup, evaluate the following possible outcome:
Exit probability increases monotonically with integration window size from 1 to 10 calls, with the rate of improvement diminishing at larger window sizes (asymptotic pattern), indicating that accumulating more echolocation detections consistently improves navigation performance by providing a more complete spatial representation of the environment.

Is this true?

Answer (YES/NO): YES